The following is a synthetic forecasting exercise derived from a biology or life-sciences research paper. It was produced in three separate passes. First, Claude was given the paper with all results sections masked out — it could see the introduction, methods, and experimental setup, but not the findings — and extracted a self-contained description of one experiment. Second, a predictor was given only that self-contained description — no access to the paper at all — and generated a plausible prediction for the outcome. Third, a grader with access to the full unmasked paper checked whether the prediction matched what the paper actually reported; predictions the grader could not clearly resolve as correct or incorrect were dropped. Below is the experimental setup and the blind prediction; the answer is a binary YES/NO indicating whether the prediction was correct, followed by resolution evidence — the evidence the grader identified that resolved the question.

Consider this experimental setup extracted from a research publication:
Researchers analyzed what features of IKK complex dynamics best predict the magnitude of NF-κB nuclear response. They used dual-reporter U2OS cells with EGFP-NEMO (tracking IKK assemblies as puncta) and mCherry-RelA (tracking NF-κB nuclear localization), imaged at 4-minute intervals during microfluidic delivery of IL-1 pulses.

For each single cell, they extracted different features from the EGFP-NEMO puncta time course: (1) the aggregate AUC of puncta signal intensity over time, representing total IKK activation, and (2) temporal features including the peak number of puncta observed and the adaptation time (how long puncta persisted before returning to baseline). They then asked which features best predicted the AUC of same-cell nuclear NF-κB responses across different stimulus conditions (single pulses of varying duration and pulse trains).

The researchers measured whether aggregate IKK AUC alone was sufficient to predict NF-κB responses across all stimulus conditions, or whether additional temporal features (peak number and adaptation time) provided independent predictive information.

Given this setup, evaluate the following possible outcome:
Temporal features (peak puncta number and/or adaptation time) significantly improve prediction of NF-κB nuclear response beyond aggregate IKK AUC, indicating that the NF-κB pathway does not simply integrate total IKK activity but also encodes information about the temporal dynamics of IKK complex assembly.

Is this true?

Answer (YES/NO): YES